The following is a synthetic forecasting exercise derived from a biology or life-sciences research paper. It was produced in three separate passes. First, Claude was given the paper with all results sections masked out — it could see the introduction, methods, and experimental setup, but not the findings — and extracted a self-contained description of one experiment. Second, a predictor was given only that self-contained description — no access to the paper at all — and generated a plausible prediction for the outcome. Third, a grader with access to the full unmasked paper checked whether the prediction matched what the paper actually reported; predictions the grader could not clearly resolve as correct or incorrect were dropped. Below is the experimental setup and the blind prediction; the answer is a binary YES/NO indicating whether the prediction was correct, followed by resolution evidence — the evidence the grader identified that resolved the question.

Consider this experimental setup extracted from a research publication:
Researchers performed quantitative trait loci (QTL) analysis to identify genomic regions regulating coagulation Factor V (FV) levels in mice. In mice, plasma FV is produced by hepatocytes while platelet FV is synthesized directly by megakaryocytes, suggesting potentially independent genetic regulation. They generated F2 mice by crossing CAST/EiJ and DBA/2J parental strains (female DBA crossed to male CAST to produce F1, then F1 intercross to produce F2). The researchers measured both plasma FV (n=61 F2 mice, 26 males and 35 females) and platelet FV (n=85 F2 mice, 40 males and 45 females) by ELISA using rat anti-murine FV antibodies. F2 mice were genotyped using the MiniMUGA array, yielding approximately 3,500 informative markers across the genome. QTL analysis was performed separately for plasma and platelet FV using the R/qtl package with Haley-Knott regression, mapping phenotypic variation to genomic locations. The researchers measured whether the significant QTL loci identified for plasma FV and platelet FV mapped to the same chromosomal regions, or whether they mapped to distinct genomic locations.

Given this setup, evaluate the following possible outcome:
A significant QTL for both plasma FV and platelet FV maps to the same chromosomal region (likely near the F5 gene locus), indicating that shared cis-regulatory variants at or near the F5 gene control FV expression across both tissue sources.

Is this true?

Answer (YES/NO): NO